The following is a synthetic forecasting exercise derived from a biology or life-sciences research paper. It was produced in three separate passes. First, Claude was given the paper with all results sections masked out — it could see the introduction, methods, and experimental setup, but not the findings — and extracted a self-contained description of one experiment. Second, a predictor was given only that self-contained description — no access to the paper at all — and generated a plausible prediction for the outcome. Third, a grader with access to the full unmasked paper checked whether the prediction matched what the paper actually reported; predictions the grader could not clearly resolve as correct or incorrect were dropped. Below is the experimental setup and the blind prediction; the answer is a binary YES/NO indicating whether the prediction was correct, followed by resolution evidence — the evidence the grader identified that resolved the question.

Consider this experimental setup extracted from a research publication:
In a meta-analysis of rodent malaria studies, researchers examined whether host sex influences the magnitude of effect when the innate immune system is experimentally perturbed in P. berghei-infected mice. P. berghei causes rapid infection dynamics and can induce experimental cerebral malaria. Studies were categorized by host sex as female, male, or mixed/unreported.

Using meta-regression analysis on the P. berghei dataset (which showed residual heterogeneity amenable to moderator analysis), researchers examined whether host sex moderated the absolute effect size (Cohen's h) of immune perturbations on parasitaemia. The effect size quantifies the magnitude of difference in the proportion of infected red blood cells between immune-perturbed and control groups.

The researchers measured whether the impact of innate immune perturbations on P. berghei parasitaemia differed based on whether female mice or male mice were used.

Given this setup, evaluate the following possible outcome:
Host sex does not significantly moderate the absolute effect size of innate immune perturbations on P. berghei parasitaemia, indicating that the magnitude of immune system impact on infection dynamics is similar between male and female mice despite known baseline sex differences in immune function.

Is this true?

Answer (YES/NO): NO